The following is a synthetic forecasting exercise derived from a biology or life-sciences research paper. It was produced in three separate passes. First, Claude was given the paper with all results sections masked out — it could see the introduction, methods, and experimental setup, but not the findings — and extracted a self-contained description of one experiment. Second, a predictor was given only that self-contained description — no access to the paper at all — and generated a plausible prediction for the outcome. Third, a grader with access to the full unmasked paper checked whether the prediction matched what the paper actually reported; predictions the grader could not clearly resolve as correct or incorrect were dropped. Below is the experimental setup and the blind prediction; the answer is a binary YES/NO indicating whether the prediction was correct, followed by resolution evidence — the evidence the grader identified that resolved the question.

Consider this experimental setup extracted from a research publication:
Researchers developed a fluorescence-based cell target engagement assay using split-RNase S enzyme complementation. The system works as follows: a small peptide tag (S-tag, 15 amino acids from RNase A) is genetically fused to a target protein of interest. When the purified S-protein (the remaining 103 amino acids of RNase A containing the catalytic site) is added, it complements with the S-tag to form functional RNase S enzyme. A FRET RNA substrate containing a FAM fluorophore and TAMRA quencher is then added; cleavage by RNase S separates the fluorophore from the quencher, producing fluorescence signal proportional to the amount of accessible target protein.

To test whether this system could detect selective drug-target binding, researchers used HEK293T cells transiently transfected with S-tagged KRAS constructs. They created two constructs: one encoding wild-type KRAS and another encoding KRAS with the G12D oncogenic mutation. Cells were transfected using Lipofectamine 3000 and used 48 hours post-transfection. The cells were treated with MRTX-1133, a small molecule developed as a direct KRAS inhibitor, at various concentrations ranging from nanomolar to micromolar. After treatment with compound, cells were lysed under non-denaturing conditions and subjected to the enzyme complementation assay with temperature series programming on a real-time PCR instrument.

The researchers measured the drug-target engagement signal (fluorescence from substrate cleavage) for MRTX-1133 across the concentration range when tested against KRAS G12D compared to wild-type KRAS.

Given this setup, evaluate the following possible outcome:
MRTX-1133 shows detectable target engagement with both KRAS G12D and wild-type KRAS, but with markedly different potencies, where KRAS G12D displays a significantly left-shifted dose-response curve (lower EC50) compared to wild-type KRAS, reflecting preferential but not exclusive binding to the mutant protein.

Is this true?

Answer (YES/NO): NO